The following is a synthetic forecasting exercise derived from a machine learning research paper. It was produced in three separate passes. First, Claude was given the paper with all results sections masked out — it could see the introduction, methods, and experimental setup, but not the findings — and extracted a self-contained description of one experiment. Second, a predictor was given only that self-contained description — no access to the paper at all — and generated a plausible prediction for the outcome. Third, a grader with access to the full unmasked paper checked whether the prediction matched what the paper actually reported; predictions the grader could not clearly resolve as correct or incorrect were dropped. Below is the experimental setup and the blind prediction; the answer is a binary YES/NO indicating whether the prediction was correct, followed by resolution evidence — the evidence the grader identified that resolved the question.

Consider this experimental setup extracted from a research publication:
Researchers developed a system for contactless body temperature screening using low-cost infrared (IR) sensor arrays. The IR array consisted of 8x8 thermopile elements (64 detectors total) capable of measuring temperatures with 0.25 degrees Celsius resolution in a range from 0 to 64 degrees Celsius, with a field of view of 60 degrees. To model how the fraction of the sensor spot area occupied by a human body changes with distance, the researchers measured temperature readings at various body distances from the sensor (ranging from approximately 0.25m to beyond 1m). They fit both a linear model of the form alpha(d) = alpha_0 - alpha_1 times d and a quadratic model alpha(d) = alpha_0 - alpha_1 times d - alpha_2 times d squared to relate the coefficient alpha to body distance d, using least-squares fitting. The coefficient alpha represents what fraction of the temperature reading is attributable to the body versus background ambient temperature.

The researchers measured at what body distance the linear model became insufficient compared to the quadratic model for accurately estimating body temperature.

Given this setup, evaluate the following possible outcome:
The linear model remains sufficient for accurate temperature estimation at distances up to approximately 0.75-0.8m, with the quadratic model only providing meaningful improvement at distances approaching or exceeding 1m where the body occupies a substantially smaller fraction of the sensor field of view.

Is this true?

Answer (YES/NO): NO